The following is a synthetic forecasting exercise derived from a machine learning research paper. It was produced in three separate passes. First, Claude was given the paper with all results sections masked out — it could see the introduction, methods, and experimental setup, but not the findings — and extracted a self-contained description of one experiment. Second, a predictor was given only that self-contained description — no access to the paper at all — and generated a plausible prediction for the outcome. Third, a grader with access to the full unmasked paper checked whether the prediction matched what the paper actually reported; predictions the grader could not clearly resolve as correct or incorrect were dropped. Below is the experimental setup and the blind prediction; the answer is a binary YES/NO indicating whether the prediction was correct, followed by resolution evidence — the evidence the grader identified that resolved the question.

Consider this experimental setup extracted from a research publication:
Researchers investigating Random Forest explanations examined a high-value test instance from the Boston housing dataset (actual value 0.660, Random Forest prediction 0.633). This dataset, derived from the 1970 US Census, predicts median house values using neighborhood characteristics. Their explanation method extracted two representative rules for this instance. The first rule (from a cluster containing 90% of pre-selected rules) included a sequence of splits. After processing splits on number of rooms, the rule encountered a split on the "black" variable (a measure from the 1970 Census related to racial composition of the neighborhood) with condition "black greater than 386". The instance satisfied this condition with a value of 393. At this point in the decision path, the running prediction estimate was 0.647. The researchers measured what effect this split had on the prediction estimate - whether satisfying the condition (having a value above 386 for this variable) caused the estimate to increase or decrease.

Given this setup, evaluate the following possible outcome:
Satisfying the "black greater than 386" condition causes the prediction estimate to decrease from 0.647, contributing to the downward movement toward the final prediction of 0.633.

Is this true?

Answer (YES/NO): NO